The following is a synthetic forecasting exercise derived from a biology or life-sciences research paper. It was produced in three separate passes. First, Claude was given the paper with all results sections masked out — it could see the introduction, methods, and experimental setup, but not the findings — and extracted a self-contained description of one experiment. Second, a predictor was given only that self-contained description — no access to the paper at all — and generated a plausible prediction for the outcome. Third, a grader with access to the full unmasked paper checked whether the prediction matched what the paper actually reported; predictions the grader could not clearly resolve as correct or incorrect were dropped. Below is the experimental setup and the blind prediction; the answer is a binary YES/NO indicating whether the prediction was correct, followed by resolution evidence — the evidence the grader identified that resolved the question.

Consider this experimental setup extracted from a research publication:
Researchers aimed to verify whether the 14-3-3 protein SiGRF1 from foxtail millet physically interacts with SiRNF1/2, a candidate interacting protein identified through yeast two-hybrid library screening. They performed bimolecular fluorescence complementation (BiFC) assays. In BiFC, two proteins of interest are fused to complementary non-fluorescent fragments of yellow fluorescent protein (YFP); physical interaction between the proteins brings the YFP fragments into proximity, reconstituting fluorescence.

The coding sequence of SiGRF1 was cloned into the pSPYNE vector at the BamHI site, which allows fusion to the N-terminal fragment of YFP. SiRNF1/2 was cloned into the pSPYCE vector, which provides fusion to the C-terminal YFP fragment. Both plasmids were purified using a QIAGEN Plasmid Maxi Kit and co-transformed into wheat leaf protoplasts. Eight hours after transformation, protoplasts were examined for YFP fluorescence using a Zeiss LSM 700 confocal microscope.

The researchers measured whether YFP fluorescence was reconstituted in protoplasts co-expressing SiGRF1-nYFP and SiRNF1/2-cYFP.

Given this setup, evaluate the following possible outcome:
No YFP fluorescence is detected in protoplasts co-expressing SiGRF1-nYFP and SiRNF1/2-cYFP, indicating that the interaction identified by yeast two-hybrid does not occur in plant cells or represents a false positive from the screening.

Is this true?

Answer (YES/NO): NO